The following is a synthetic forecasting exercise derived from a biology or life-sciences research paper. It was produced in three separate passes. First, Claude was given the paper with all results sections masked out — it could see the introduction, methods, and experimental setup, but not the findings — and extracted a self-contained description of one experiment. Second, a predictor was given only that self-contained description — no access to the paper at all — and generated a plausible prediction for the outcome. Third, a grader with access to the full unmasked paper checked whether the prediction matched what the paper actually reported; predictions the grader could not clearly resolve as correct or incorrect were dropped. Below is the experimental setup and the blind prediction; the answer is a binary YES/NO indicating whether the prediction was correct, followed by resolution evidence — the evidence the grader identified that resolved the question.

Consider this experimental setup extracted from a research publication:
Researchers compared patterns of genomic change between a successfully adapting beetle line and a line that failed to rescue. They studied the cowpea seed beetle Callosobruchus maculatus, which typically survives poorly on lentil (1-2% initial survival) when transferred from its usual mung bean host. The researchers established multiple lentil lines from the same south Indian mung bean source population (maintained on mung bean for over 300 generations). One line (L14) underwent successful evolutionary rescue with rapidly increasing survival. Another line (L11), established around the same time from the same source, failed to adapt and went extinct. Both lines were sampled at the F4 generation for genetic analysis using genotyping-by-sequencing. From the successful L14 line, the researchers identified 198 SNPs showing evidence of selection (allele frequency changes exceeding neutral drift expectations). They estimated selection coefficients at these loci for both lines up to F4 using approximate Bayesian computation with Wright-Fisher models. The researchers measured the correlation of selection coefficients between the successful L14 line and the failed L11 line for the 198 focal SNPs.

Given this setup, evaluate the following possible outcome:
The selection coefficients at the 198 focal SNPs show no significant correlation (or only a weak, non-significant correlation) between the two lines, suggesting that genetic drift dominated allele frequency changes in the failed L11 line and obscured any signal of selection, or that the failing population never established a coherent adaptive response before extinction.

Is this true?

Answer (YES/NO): YES